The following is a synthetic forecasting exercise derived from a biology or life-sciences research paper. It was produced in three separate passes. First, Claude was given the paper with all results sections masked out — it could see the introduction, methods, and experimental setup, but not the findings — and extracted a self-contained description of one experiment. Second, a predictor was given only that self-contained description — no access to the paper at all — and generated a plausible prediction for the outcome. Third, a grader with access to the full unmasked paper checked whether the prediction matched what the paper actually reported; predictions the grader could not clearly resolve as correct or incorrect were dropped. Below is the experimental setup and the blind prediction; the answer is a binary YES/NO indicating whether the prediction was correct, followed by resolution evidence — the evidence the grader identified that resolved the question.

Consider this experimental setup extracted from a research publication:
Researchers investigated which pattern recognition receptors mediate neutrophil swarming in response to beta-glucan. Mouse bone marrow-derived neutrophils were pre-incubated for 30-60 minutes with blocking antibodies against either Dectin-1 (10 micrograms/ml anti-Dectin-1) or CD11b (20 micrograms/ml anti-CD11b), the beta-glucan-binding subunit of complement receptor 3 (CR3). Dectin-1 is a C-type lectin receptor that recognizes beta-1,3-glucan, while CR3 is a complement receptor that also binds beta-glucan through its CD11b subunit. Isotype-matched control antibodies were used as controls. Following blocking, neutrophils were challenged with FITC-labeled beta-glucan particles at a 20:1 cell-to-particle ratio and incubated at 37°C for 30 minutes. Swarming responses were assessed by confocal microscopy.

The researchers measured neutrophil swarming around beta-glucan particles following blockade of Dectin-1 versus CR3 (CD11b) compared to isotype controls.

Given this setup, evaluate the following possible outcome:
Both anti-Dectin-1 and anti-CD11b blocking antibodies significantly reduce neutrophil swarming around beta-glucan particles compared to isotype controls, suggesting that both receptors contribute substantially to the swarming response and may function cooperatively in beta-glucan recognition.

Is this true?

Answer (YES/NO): NO